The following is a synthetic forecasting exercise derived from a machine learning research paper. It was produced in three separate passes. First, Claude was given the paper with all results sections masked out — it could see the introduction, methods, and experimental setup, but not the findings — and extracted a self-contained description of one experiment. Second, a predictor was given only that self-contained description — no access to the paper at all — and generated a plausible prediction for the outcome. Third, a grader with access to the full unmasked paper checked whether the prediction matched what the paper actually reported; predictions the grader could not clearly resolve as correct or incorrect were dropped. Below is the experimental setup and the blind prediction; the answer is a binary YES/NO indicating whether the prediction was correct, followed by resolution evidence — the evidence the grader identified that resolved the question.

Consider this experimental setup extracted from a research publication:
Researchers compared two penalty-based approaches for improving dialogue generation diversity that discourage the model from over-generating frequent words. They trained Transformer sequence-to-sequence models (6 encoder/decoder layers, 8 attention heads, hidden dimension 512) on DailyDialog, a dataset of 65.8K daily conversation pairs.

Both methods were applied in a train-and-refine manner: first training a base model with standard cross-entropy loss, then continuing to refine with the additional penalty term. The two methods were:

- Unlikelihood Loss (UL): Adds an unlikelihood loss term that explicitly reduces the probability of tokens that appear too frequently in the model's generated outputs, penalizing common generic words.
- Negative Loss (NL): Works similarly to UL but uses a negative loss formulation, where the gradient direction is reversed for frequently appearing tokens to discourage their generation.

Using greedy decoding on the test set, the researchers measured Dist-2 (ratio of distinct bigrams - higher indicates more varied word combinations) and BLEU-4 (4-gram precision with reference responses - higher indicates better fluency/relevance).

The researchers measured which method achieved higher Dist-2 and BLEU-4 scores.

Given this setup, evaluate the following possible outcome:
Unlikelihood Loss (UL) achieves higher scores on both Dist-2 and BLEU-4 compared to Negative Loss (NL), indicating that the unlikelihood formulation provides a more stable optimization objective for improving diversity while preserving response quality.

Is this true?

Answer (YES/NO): YES